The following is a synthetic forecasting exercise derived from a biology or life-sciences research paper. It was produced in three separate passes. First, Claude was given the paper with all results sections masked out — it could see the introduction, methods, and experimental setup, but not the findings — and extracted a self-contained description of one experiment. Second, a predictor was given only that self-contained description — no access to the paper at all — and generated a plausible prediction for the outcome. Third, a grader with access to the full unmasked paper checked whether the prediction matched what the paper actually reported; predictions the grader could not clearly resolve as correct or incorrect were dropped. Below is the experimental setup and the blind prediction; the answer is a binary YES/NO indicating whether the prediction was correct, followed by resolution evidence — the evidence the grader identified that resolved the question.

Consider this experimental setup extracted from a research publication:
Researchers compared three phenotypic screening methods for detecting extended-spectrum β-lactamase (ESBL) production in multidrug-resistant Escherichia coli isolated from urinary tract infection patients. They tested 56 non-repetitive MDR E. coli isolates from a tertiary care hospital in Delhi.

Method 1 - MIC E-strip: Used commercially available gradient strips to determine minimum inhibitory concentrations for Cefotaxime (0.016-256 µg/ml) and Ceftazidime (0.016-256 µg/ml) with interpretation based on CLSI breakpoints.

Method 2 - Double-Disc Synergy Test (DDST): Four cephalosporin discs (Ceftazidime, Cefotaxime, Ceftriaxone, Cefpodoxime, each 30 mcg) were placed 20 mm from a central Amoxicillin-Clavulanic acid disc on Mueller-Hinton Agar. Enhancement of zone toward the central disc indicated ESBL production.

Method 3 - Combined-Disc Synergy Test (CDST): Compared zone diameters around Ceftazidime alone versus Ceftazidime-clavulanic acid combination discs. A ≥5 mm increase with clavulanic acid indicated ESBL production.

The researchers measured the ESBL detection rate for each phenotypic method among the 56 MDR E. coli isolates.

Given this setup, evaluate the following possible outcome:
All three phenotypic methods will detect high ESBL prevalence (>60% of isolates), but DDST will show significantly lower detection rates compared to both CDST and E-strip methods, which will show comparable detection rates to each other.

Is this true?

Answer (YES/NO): NO